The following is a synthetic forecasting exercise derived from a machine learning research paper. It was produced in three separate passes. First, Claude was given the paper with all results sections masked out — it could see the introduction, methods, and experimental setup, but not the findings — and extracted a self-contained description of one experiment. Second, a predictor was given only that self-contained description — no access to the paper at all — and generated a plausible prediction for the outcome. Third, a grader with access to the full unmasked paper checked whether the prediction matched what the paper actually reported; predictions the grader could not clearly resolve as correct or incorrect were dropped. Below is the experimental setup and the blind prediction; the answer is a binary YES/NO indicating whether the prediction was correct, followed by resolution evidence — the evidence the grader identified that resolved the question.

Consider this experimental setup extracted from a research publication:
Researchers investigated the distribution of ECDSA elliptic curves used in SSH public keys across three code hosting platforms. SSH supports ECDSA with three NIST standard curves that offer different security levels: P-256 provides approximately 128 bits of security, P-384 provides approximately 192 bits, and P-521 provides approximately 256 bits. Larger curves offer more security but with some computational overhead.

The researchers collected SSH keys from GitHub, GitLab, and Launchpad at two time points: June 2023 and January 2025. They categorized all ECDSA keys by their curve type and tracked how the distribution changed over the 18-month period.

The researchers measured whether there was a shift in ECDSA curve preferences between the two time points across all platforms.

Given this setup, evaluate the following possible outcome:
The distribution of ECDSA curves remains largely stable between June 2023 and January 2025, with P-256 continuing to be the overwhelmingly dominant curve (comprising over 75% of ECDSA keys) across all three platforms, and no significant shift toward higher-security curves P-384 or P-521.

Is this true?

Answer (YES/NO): NO